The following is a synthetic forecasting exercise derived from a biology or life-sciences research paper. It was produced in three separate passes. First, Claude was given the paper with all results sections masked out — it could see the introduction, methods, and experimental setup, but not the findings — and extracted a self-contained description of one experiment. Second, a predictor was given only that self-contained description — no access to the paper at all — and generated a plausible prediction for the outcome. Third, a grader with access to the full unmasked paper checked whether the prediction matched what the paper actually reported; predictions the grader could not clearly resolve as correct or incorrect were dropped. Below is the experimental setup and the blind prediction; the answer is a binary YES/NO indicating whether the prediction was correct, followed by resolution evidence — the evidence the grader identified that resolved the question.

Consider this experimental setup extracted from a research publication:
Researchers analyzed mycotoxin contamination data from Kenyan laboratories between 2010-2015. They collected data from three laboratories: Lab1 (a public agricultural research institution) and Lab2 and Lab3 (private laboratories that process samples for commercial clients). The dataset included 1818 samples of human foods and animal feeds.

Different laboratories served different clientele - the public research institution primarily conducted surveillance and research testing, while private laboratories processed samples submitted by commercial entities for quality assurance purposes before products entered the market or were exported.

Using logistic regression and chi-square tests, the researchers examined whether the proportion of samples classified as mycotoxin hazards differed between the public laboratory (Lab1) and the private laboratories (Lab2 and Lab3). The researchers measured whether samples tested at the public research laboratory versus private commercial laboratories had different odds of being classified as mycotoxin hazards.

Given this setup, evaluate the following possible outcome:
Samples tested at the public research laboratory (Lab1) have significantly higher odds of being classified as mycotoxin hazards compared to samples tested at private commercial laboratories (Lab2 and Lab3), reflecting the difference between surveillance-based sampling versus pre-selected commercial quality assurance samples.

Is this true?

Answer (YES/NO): NO